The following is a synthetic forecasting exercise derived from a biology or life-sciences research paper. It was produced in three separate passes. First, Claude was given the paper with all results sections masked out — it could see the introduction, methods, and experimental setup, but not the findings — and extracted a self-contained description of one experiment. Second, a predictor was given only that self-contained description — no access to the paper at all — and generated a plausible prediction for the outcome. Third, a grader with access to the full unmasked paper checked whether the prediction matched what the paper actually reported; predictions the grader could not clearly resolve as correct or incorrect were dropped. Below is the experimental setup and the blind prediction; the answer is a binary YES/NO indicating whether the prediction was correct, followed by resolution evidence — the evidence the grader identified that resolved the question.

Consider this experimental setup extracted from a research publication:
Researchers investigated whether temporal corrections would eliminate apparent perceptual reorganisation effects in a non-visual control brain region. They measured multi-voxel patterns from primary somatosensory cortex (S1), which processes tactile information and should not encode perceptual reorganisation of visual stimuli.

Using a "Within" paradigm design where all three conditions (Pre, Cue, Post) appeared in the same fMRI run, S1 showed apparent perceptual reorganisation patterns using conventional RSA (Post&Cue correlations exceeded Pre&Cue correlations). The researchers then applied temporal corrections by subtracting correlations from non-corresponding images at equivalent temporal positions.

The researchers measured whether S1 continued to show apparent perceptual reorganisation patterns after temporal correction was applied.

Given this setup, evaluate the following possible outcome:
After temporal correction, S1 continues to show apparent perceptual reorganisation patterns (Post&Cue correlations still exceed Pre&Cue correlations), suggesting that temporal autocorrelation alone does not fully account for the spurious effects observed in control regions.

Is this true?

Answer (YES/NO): NO